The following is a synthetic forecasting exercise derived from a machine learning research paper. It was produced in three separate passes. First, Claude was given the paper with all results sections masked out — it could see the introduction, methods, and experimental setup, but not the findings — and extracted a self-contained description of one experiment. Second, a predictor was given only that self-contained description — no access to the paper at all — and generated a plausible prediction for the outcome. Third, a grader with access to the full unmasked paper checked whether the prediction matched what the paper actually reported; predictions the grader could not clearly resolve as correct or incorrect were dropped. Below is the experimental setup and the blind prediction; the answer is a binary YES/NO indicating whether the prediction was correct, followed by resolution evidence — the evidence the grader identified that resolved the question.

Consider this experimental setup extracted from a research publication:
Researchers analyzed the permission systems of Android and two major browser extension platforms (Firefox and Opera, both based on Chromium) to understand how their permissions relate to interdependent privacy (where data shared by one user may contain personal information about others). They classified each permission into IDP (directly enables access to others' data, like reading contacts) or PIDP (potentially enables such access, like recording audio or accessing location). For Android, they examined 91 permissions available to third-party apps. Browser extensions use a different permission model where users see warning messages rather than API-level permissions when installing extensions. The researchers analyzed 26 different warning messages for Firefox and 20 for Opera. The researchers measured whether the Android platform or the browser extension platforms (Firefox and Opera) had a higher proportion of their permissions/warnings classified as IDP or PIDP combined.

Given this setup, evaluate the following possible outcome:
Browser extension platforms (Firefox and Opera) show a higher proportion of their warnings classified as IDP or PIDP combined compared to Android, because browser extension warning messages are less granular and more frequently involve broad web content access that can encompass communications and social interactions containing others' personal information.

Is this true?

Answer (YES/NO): YES